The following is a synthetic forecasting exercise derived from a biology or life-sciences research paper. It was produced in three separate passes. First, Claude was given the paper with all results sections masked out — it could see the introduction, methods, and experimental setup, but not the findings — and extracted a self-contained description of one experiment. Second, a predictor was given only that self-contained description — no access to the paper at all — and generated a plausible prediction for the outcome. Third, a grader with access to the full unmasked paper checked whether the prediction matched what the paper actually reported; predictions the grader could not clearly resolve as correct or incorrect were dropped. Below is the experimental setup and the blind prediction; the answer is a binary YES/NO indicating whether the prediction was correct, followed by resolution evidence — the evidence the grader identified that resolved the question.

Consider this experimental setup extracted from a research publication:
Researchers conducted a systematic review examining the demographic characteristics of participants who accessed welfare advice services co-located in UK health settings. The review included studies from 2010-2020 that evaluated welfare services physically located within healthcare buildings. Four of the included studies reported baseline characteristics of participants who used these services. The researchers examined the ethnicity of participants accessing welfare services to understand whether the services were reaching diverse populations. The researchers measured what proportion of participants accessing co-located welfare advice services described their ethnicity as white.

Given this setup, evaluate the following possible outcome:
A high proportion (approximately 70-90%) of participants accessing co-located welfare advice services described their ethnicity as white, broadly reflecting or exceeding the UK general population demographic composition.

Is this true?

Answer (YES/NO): YES